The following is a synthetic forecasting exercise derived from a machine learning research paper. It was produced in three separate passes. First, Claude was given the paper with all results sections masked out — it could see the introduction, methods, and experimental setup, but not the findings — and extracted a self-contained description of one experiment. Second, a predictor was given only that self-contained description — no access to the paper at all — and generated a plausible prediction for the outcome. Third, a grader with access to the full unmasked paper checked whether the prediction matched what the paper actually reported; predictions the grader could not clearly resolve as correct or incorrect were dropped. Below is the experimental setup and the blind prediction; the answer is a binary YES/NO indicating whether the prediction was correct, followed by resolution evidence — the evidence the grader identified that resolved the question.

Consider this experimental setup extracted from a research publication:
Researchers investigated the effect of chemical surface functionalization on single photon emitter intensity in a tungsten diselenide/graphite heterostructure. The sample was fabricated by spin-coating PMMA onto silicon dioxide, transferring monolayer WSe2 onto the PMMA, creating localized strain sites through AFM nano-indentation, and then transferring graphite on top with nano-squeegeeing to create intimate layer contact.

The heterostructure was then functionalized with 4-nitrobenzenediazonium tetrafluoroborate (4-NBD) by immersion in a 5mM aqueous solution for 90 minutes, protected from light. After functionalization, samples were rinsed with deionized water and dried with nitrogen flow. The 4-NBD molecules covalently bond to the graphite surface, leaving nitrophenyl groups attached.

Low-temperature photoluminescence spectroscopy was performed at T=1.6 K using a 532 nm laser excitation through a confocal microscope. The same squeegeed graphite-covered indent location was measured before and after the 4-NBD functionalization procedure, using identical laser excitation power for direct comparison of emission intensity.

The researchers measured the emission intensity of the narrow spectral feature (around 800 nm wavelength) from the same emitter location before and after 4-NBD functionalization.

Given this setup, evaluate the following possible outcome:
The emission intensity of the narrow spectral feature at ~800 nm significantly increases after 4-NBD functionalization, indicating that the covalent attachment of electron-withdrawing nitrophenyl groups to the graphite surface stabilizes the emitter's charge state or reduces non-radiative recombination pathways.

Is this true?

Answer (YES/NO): YES